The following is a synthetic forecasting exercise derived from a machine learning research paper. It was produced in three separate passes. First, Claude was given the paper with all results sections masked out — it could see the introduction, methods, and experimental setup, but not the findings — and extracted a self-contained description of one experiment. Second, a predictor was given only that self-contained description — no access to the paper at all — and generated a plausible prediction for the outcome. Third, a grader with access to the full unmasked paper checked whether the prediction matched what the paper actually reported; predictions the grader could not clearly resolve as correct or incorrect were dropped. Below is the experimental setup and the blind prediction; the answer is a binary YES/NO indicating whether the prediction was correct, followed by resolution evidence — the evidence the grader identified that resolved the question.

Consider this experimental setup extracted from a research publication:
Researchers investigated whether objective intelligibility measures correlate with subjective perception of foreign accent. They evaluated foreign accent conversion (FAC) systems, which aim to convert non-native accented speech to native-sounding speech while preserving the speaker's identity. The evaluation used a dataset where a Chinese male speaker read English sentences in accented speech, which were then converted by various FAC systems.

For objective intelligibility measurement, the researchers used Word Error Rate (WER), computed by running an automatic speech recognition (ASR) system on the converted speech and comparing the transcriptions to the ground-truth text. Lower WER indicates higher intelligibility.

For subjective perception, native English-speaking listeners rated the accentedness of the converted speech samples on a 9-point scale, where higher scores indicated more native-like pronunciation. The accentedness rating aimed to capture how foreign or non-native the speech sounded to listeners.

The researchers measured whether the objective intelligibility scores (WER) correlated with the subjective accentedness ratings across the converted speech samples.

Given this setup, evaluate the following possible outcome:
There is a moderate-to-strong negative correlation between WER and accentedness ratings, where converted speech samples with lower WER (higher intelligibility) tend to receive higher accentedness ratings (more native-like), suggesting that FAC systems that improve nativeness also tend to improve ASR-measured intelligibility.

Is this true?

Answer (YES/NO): NO